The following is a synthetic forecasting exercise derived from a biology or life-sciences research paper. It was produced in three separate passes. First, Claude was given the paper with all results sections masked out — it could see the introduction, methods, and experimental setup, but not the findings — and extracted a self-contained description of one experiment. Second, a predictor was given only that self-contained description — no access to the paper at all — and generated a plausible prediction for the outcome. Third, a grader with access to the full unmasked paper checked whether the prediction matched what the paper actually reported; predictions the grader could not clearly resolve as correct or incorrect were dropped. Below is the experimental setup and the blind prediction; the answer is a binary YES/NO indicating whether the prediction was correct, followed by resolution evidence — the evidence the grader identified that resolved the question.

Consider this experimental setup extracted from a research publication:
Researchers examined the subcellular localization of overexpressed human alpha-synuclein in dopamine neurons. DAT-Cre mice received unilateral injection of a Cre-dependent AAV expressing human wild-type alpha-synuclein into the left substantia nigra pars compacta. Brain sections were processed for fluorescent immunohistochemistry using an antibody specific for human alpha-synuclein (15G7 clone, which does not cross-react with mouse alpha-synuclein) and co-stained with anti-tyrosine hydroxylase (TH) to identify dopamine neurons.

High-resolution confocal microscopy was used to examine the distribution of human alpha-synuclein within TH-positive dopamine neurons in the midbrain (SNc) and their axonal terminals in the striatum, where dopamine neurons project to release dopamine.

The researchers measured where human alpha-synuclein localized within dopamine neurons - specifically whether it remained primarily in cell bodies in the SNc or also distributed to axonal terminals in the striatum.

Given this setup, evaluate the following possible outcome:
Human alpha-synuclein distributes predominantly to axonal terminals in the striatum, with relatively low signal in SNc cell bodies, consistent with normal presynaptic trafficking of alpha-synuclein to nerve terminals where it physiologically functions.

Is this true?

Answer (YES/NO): NO